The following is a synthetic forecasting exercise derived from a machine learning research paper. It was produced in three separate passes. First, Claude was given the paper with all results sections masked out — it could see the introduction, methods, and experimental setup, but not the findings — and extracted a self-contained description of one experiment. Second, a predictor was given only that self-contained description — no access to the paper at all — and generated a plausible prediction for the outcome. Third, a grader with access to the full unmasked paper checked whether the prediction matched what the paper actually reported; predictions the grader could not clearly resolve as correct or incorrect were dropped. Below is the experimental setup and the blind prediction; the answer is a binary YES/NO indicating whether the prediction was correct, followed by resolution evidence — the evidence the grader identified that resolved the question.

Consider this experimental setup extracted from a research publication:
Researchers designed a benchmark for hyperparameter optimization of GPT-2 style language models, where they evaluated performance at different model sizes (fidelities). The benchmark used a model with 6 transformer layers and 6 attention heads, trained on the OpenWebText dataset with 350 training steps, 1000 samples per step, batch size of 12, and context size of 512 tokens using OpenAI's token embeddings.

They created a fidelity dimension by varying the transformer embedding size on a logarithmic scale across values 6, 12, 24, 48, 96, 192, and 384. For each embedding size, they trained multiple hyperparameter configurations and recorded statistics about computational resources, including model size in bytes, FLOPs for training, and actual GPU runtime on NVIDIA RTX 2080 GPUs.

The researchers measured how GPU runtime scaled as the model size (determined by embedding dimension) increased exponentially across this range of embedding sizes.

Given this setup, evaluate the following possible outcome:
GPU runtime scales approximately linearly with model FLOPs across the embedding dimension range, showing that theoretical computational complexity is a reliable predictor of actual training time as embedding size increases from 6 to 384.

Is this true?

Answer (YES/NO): NO